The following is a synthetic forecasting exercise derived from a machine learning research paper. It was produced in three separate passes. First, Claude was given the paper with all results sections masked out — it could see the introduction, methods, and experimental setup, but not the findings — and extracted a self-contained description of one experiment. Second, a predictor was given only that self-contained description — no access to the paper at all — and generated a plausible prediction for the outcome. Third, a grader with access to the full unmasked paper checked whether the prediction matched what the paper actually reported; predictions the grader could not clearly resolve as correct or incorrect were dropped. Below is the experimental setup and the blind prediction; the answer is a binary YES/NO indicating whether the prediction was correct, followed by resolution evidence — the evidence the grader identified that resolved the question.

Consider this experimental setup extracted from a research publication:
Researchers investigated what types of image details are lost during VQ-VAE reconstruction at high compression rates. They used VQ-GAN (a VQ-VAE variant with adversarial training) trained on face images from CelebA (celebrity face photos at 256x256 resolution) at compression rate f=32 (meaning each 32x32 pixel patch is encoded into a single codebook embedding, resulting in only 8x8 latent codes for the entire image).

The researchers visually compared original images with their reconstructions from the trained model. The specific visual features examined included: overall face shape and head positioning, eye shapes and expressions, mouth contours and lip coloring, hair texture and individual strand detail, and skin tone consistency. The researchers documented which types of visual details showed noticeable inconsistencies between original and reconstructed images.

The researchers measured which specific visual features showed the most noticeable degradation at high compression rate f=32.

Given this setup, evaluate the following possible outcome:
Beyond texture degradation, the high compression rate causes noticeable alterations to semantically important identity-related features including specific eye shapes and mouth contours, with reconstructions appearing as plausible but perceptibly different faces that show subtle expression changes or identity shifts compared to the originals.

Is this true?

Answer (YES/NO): NO